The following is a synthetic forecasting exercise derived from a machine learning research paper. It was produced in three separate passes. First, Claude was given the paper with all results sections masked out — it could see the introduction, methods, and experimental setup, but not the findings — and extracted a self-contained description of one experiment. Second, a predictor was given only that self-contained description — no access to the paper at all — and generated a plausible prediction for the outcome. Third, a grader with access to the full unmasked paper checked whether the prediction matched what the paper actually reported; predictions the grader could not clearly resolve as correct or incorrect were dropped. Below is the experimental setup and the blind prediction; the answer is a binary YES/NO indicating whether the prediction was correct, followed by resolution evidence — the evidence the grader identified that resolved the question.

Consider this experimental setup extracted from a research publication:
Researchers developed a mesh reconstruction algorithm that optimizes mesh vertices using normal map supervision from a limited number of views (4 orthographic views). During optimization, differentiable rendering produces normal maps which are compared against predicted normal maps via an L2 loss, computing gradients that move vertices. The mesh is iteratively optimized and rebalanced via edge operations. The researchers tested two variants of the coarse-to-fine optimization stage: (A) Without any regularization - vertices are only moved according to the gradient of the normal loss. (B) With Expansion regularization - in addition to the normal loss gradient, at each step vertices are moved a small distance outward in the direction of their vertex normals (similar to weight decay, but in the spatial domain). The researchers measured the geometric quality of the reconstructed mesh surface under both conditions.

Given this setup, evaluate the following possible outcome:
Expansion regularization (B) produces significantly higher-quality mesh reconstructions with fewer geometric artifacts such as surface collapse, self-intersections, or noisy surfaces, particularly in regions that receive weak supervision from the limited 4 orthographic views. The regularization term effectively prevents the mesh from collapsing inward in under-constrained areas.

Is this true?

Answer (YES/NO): YES